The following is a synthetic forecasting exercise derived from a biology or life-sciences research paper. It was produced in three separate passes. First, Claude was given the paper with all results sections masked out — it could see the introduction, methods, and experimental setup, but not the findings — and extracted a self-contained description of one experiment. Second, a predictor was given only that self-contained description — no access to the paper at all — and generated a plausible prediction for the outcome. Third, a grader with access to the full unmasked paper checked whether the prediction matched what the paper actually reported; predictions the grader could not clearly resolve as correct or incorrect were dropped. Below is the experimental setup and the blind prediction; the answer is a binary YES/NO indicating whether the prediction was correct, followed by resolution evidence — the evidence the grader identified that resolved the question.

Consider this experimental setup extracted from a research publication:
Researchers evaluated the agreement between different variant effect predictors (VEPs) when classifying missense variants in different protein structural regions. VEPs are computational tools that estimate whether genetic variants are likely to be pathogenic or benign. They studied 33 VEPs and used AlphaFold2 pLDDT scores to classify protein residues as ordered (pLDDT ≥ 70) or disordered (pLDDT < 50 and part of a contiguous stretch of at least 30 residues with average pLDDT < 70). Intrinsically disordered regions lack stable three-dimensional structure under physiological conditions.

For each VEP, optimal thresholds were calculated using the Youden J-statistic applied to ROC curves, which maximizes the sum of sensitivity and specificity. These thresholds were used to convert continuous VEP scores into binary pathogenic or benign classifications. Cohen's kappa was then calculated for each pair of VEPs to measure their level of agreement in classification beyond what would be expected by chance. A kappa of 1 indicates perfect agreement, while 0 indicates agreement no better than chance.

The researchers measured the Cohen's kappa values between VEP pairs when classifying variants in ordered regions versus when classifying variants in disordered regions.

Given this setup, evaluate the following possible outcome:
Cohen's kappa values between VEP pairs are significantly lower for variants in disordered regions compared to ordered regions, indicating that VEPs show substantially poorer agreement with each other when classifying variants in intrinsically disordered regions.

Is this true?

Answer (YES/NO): YES